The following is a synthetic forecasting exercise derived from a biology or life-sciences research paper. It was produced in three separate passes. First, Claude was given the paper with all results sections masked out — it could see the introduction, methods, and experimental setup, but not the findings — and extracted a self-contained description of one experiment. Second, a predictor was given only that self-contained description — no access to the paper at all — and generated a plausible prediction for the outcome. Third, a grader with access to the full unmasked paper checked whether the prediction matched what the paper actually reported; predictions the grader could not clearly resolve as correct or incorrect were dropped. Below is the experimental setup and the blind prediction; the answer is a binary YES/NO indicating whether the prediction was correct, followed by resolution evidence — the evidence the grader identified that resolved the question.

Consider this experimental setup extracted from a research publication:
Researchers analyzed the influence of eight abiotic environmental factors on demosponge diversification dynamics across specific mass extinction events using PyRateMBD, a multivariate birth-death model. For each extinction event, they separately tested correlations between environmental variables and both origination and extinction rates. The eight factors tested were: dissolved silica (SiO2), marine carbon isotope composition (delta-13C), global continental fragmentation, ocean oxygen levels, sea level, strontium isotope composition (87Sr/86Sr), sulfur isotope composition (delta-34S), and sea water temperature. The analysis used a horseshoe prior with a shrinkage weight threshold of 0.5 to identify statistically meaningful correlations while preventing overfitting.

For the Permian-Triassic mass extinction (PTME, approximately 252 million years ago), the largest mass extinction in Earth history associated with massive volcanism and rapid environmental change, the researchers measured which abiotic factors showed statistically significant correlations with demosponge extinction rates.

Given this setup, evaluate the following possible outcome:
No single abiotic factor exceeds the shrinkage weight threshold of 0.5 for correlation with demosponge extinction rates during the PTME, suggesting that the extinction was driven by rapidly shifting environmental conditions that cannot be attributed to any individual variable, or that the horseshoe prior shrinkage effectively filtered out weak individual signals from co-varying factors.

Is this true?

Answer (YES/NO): NO